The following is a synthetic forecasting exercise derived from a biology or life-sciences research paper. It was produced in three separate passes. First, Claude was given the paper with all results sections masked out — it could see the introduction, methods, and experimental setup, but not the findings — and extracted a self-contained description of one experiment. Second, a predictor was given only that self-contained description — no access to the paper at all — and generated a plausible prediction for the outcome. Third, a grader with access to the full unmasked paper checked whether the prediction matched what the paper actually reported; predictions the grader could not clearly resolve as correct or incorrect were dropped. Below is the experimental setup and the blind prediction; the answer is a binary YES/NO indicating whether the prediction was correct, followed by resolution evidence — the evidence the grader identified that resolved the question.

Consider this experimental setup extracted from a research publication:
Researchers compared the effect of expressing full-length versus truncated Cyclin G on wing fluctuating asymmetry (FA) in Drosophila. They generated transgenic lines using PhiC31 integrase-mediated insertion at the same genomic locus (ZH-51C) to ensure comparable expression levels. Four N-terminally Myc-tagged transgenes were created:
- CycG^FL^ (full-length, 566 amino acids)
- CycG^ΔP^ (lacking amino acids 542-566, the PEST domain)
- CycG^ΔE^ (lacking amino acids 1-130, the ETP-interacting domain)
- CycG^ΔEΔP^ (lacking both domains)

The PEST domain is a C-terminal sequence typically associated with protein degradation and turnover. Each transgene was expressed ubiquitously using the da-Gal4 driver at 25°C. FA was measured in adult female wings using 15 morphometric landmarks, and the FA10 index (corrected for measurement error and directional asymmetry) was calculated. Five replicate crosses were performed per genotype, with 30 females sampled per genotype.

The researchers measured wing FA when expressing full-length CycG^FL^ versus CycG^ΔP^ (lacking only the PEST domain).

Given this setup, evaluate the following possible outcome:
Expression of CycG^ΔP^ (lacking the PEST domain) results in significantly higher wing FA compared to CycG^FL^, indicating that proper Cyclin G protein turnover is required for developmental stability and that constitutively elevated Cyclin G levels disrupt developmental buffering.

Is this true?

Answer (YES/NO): YES